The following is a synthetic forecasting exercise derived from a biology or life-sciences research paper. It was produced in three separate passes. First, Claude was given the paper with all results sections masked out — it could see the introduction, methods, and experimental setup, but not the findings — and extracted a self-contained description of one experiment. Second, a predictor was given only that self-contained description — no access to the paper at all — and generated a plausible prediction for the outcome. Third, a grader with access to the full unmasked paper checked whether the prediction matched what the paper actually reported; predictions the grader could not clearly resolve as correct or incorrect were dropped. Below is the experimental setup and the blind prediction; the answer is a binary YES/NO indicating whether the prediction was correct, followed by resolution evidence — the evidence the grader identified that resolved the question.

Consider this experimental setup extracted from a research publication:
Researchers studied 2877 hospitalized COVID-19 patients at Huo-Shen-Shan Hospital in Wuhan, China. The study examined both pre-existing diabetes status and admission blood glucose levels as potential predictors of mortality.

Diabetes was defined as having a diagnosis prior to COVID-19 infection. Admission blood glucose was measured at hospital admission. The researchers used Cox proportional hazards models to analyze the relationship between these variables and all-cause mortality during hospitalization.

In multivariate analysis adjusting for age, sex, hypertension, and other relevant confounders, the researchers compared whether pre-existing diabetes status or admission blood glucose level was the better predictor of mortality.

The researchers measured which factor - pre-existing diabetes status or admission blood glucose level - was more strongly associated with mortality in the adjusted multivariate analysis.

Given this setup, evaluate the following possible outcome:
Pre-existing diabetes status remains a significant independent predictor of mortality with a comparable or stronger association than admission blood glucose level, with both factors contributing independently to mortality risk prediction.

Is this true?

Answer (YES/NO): YES